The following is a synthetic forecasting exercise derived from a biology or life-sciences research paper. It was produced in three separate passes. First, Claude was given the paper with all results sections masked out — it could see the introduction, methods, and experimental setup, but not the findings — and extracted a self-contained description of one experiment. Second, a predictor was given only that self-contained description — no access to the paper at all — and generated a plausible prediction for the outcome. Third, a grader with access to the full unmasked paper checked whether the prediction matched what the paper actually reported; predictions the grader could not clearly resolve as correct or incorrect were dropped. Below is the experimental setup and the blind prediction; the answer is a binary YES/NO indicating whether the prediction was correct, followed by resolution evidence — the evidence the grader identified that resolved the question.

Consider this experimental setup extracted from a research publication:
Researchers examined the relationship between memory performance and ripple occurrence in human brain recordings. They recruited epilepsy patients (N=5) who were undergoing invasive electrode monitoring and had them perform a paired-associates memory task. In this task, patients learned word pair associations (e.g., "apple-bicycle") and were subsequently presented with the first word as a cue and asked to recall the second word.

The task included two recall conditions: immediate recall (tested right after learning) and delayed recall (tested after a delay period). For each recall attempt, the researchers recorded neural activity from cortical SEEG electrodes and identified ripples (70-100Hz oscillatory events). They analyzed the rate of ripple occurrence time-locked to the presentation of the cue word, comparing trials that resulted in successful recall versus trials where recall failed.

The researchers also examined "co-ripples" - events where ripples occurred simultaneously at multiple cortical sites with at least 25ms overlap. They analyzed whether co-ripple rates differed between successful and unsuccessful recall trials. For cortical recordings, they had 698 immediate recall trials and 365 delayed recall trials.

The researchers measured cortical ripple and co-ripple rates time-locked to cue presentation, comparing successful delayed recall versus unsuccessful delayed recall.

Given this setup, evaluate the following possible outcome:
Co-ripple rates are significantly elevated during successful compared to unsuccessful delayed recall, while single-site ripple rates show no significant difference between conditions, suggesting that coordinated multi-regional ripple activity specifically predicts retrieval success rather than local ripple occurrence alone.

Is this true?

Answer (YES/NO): YES